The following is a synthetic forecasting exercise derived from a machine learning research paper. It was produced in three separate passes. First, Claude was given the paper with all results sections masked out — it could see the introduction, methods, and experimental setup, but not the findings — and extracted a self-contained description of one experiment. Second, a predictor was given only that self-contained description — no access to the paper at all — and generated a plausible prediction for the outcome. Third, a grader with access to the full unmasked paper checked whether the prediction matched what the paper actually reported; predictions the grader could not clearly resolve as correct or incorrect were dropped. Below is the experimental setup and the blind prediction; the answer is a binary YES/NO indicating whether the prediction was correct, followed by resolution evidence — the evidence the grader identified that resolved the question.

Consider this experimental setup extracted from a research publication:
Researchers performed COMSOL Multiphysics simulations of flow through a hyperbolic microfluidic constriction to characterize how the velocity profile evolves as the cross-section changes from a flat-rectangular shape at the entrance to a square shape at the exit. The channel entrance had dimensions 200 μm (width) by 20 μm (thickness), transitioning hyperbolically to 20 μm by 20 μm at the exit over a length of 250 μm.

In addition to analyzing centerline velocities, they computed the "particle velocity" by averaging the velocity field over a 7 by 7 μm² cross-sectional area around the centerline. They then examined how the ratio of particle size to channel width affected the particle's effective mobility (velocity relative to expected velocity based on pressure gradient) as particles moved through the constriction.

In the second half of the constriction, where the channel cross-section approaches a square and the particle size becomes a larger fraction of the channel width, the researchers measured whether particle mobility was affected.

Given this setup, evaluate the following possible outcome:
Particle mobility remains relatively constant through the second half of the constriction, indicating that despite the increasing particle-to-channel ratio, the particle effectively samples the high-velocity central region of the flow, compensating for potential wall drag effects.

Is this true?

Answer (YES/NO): NO